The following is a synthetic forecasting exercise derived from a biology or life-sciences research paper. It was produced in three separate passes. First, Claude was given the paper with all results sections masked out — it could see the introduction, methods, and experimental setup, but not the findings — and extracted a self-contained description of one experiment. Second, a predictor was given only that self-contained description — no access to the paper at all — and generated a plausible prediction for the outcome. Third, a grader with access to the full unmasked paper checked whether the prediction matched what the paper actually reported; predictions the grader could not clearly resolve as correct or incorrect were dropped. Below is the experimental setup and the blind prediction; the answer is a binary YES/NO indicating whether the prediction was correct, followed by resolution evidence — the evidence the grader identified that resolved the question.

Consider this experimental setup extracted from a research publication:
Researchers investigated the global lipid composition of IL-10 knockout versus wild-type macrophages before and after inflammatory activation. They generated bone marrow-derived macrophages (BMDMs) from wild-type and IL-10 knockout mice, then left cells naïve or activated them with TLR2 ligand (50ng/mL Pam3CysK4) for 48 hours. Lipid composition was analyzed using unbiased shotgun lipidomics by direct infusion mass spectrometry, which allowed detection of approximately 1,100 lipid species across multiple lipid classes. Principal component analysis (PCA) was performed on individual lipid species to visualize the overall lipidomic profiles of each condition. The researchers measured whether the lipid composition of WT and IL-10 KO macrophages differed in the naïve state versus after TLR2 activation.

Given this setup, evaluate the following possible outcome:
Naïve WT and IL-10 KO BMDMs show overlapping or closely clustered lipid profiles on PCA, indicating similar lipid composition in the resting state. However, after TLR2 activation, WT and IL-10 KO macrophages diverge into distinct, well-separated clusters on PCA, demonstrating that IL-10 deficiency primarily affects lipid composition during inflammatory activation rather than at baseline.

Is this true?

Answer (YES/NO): YES